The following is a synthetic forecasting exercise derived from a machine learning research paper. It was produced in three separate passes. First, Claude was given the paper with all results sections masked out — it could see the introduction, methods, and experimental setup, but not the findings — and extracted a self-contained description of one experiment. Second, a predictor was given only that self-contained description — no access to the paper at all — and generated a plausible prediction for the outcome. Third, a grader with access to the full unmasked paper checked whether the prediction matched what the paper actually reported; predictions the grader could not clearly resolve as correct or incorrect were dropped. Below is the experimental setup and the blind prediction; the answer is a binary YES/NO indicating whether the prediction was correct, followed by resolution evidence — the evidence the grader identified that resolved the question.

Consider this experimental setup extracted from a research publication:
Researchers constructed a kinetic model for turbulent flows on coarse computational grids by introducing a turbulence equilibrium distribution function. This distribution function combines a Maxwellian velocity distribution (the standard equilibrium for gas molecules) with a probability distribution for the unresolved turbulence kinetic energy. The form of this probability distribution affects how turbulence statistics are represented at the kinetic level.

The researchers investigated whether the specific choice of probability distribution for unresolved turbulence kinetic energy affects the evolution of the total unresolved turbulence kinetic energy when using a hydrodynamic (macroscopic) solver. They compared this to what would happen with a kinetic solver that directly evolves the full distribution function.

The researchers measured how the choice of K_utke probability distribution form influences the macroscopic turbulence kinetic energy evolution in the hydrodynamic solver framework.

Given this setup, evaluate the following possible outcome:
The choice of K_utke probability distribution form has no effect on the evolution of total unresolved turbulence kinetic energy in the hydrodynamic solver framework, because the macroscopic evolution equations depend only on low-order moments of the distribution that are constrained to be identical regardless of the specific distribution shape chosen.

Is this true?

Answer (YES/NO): YES